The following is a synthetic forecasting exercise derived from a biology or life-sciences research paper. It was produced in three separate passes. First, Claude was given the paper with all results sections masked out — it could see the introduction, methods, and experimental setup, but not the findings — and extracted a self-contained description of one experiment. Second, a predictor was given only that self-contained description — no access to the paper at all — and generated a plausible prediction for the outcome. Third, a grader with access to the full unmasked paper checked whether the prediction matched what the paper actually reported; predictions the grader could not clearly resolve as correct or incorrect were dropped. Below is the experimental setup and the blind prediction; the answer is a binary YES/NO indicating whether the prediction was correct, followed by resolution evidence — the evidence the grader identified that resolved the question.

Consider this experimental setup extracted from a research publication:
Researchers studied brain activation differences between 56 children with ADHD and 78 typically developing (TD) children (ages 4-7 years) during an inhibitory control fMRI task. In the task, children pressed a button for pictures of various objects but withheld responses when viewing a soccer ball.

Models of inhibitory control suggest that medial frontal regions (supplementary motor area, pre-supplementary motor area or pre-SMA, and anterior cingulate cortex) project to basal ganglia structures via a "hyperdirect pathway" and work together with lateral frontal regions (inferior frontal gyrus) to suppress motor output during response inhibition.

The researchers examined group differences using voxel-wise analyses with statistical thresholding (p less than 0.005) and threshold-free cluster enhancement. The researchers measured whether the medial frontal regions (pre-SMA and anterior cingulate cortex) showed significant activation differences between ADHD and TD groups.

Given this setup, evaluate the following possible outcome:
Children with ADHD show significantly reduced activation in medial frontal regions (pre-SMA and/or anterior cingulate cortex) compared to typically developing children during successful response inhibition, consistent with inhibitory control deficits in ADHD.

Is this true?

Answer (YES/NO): YES